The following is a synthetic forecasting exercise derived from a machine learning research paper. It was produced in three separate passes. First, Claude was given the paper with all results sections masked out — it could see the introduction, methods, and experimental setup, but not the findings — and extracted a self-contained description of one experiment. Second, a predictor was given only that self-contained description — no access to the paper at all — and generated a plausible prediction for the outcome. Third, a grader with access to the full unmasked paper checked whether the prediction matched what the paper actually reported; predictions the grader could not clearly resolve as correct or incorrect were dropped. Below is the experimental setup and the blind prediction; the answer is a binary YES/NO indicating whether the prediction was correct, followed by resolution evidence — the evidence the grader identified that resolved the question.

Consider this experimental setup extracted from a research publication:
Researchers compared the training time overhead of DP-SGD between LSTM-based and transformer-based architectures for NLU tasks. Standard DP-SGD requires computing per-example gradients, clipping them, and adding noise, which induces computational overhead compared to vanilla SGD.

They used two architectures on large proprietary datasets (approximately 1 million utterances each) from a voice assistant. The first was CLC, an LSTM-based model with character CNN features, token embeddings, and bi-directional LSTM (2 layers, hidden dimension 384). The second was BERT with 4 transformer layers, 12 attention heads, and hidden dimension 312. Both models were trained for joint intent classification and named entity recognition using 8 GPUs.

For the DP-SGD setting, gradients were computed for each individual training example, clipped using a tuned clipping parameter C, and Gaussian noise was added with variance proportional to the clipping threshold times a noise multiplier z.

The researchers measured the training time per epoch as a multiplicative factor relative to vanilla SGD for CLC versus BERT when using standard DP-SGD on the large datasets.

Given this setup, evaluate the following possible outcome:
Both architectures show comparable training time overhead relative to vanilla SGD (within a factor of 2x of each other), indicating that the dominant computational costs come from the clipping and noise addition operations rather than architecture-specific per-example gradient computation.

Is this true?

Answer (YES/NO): YES